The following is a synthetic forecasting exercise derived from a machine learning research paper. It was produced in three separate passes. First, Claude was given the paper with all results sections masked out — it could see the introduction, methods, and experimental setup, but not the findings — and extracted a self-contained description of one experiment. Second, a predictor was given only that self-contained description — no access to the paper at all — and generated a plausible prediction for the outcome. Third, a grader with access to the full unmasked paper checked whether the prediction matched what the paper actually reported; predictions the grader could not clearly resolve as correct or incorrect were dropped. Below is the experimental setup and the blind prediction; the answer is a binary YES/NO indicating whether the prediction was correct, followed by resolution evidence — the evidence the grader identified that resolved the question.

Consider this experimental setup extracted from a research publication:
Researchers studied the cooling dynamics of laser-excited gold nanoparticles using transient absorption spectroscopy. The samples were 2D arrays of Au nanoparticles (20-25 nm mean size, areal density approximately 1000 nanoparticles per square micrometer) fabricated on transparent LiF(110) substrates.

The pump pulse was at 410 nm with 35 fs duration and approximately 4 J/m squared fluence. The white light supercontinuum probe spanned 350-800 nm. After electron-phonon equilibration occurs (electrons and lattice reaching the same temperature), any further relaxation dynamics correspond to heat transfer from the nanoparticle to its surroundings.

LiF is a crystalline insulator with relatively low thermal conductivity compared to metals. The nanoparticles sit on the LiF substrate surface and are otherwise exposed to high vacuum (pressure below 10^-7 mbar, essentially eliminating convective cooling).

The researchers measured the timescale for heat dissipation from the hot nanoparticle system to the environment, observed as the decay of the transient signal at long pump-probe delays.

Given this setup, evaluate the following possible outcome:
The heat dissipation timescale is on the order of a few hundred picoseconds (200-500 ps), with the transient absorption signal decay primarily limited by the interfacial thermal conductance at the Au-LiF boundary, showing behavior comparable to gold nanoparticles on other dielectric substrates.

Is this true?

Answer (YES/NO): NO